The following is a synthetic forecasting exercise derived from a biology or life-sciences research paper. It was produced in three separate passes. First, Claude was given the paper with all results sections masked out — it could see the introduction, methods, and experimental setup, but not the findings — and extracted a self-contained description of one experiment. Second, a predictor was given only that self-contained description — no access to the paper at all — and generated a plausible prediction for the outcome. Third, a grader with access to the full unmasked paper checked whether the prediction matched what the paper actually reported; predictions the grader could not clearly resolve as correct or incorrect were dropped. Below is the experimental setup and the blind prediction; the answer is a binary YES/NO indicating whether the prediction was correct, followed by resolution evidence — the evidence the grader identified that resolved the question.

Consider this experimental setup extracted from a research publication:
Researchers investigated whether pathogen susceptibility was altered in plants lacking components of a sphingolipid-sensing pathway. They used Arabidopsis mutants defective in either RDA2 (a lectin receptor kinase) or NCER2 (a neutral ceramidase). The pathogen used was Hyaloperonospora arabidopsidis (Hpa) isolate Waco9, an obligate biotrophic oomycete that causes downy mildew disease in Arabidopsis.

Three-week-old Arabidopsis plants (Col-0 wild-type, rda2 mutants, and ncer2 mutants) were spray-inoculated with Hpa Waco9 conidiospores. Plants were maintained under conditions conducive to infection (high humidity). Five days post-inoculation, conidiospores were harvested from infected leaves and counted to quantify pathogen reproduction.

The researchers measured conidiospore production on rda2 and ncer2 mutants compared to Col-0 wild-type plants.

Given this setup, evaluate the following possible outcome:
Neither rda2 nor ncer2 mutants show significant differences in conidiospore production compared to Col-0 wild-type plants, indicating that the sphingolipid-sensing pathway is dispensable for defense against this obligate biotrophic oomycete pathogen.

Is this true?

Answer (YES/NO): NO